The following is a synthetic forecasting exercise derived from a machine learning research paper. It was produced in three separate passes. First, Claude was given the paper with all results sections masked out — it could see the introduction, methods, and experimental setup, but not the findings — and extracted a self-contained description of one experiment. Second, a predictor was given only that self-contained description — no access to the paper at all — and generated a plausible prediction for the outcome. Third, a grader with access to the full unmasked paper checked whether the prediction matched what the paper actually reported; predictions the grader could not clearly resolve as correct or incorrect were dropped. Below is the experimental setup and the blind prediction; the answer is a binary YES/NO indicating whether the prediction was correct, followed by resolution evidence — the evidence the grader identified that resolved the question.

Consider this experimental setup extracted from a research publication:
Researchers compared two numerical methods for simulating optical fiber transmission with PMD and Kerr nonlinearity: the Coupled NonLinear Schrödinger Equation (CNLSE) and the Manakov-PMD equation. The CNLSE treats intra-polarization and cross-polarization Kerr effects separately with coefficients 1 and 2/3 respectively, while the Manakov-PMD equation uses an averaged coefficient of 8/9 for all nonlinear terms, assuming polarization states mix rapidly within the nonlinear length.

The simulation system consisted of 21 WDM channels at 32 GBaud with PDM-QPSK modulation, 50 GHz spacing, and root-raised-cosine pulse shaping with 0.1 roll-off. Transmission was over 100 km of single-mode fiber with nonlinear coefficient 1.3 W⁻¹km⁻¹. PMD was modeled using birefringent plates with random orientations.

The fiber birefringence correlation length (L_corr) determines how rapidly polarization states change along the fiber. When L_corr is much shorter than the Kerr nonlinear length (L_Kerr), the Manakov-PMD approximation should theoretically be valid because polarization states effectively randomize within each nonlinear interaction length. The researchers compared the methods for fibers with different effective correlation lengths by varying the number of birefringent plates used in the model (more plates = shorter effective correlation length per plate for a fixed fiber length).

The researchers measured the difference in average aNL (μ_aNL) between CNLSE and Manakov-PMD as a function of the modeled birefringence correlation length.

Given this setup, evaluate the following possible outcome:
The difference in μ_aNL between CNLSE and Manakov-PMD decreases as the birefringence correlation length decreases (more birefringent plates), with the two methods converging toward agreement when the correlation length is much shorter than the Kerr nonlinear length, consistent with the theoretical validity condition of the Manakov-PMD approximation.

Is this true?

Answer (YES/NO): YES